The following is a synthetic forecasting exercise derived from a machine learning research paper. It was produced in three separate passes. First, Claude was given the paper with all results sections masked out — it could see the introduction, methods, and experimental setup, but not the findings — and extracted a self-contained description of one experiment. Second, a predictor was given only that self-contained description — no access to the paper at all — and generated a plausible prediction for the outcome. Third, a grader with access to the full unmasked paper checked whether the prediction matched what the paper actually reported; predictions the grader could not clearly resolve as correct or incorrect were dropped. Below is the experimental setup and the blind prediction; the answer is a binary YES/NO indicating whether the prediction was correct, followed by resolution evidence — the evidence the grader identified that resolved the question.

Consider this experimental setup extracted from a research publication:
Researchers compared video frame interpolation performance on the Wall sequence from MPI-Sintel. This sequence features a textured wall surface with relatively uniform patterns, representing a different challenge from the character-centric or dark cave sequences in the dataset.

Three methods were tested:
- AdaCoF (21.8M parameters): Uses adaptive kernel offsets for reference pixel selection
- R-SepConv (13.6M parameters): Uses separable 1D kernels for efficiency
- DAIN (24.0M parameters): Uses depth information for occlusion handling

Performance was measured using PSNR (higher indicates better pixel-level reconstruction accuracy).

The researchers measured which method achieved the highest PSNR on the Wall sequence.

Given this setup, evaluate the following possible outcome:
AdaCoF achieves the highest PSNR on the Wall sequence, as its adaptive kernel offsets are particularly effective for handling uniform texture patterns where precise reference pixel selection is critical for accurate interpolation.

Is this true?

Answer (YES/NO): NO